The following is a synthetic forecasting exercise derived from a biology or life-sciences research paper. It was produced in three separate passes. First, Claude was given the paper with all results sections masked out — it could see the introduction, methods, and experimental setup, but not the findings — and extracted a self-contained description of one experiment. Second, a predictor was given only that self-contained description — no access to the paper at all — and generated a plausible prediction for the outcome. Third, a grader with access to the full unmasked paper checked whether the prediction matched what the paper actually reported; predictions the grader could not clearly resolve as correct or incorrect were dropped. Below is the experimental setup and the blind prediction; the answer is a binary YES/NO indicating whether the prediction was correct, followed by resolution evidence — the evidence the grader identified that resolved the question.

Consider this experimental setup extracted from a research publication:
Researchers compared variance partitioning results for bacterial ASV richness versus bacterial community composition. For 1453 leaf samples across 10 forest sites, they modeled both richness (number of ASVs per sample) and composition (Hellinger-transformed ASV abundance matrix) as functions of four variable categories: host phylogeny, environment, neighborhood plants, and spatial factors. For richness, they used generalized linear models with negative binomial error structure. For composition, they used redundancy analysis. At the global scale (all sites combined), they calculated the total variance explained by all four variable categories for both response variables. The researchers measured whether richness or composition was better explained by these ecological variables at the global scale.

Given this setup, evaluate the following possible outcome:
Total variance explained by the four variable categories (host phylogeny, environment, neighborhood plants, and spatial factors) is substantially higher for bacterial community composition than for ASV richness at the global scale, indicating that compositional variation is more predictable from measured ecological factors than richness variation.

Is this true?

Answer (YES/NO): NO